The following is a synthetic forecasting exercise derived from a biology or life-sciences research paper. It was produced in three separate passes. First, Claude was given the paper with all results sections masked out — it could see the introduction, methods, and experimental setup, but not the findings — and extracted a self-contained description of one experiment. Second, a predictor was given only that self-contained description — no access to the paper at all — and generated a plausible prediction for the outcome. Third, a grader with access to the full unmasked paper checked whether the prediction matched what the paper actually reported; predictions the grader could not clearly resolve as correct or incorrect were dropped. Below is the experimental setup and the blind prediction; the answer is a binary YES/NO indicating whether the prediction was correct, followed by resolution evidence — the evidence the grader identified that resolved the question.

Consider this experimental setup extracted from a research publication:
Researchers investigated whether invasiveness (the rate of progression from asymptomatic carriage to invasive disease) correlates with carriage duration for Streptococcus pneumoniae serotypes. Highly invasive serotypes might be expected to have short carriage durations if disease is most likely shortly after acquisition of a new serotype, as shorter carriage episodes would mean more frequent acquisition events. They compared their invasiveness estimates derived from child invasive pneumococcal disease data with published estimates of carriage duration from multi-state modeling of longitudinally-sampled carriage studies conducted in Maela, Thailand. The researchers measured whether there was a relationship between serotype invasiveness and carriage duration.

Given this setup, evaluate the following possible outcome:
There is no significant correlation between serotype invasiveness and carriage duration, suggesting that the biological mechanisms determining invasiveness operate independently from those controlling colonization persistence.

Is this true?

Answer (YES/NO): YES